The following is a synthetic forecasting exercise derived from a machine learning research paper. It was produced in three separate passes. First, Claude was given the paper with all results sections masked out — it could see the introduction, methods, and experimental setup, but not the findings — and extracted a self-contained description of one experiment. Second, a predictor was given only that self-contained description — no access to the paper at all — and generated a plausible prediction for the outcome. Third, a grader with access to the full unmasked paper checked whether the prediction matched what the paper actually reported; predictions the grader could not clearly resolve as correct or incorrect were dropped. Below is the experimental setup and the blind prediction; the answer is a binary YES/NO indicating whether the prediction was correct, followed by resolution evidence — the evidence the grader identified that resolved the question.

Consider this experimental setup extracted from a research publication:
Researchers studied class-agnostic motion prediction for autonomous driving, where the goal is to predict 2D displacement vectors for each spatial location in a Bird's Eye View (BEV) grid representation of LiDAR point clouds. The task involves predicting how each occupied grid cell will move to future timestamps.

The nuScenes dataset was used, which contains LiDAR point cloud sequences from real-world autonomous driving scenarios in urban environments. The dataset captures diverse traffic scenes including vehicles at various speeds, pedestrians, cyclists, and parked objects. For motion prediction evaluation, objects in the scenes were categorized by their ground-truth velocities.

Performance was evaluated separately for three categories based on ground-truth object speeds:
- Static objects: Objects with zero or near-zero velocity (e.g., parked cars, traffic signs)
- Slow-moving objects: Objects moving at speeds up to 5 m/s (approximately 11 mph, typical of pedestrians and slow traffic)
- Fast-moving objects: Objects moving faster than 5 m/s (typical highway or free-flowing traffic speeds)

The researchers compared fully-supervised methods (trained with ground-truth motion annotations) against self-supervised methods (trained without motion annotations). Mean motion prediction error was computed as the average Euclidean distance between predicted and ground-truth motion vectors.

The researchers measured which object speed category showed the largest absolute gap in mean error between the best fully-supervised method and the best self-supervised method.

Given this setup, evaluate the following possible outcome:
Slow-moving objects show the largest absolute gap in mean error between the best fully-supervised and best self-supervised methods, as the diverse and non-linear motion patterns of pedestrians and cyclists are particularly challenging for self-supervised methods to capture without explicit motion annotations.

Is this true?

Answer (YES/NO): NO